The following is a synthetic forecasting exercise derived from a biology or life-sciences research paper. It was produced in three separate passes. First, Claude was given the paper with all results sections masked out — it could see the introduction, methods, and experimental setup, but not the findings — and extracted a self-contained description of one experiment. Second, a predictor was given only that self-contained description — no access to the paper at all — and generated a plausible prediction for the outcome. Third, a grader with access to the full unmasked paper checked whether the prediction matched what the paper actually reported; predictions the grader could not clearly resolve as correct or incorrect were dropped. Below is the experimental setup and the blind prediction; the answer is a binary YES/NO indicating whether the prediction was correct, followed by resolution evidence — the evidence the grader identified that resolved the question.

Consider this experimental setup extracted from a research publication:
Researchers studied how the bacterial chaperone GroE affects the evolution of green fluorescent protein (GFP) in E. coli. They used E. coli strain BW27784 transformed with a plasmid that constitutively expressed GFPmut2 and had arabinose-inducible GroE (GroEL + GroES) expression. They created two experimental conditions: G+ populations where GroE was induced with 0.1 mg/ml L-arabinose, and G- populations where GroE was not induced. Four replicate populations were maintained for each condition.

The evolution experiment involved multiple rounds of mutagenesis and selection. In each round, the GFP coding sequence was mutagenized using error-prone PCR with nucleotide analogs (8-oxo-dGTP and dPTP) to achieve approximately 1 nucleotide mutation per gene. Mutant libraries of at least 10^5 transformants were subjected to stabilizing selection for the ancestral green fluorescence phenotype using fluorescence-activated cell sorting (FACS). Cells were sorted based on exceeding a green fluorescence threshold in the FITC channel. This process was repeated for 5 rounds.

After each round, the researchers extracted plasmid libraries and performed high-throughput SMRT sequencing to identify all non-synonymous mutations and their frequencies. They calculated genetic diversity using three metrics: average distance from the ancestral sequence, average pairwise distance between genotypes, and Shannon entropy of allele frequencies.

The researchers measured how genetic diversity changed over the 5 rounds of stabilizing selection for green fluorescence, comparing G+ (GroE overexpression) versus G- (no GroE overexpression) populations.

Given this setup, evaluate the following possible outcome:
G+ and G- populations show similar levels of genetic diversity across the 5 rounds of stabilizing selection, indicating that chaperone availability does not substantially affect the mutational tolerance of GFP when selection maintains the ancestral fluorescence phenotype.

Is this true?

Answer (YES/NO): NO